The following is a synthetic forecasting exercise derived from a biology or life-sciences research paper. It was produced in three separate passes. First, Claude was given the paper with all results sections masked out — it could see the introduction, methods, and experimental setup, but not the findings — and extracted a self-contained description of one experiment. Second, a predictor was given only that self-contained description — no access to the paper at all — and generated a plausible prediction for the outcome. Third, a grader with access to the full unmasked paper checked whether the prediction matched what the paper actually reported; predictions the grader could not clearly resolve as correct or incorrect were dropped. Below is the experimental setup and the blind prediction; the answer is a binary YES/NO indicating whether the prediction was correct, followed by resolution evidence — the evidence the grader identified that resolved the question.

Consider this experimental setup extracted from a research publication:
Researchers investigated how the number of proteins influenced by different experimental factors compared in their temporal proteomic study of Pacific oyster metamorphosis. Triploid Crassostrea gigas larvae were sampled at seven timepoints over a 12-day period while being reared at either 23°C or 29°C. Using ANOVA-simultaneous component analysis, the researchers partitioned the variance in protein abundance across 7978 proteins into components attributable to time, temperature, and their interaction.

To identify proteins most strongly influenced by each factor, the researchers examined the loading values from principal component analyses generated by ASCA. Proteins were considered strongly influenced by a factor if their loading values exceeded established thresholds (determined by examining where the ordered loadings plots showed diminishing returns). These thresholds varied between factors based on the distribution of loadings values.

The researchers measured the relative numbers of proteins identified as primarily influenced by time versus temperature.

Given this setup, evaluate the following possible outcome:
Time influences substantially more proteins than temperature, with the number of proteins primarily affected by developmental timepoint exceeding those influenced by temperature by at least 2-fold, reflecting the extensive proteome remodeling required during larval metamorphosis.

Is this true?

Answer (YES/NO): NO